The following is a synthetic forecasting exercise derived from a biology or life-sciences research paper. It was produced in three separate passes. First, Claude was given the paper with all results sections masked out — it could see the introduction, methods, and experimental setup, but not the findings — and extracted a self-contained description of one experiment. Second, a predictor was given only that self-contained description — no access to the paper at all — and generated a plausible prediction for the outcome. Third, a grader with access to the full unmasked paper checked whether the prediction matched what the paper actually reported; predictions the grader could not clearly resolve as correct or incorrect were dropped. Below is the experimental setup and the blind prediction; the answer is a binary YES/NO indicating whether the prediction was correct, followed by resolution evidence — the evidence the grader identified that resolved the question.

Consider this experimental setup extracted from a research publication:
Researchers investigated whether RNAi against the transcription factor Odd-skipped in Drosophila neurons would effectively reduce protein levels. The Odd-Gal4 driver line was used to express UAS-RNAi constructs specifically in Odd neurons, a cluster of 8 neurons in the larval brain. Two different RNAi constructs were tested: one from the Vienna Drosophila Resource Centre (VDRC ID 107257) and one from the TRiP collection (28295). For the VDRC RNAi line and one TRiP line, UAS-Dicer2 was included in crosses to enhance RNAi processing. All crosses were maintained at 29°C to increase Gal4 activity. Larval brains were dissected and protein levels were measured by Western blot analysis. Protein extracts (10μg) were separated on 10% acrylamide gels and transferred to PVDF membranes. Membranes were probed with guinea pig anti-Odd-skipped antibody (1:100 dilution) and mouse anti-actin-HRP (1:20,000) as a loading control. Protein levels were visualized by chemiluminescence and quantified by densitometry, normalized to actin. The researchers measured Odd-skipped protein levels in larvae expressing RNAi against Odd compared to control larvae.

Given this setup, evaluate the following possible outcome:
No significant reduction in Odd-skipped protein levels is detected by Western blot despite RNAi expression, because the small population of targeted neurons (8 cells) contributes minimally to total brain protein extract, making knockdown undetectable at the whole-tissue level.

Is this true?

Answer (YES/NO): NO